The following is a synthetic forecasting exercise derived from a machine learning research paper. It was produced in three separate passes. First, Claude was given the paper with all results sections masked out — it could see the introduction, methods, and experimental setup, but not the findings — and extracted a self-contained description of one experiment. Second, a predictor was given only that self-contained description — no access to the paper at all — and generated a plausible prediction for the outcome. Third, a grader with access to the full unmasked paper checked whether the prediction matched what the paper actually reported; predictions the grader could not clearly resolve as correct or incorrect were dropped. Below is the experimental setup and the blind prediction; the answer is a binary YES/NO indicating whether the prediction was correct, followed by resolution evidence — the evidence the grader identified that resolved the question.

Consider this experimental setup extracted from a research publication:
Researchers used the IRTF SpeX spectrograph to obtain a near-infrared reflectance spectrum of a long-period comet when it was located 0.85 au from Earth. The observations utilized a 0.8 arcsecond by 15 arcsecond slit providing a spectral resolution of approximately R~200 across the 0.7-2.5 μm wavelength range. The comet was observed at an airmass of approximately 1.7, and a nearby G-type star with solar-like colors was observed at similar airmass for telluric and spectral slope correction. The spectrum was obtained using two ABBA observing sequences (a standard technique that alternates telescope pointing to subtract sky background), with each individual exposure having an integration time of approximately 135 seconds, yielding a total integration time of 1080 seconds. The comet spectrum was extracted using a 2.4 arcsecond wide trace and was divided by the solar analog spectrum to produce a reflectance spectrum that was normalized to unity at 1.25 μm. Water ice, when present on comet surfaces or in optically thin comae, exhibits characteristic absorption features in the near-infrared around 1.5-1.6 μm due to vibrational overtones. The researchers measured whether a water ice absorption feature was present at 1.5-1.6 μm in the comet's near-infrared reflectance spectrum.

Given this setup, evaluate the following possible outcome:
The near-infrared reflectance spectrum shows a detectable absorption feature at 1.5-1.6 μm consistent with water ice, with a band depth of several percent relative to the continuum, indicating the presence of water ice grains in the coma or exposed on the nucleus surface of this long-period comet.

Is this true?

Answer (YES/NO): NO